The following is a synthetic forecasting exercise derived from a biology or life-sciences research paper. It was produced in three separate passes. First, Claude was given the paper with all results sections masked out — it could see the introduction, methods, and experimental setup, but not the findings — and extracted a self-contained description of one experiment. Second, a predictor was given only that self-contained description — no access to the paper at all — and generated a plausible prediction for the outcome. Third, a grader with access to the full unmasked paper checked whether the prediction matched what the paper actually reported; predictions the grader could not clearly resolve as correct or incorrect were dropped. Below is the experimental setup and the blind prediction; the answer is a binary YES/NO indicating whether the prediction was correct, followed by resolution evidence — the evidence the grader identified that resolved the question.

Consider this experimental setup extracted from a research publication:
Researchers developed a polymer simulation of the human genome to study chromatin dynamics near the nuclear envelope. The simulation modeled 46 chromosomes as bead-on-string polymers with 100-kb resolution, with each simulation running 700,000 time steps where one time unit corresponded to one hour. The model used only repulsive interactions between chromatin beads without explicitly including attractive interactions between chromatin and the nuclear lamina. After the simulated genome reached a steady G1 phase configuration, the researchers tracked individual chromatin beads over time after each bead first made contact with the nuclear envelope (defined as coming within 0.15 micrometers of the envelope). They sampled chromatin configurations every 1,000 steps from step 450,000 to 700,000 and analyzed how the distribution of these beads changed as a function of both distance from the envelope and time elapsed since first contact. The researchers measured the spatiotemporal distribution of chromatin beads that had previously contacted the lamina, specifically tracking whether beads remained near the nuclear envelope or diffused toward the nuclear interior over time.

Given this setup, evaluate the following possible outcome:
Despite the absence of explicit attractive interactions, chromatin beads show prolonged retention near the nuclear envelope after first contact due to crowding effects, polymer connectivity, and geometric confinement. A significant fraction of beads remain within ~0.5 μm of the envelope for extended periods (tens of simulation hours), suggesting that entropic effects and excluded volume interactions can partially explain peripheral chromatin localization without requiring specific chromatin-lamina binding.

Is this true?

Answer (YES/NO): NO